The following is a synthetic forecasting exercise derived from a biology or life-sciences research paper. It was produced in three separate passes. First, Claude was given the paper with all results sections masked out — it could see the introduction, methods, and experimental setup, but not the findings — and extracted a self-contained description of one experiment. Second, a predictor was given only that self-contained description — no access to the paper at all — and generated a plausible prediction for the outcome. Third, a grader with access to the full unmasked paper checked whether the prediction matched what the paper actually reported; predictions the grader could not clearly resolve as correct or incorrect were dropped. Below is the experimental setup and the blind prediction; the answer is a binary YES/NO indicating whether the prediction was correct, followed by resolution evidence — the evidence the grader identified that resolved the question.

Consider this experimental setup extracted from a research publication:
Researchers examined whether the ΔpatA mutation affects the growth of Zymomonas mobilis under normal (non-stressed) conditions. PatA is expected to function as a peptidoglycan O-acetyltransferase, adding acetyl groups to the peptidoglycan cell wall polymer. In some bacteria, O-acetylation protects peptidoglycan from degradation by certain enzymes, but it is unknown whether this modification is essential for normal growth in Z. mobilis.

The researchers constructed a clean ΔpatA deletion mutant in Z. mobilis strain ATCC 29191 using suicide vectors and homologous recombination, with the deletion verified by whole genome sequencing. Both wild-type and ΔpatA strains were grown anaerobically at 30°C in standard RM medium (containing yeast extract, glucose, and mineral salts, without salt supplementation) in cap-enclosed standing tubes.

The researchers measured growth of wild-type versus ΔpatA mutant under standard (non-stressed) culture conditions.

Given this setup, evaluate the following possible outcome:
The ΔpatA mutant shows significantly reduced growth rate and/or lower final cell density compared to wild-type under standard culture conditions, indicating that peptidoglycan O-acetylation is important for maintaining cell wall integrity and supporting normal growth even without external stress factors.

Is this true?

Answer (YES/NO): NO